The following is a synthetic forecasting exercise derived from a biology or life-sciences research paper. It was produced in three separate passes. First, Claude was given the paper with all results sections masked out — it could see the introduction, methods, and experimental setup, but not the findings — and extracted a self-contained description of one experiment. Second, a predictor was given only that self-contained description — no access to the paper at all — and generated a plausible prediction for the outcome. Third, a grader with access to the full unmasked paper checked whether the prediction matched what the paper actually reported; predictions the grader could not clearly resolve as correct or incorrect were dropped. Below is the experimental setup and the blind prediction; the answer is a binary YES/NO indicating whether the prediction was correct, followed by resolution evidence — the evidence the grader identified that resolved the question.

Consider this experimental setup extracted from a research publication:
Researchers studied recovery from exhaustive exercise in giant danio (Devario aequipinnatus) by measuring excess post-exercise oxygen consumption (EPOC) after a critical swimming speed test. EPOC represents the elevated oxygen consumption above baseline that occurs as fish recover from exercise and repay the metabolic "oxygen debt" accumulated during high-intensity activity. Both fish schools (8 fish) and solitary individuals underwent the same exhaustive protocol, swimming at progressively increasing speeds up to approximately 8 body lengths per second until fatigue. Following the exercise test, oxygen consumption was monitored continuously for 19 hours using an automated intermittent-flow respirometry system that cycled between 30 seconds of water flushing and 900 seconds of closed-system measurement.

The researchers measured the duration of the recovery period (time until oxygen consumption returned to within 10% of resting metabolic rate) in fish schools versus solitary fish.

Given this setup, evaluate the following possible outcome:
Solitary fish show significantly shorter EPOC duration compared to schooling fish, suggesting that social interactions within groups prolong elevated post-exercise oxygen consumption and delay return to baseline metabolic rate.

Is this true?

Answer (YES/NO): NO